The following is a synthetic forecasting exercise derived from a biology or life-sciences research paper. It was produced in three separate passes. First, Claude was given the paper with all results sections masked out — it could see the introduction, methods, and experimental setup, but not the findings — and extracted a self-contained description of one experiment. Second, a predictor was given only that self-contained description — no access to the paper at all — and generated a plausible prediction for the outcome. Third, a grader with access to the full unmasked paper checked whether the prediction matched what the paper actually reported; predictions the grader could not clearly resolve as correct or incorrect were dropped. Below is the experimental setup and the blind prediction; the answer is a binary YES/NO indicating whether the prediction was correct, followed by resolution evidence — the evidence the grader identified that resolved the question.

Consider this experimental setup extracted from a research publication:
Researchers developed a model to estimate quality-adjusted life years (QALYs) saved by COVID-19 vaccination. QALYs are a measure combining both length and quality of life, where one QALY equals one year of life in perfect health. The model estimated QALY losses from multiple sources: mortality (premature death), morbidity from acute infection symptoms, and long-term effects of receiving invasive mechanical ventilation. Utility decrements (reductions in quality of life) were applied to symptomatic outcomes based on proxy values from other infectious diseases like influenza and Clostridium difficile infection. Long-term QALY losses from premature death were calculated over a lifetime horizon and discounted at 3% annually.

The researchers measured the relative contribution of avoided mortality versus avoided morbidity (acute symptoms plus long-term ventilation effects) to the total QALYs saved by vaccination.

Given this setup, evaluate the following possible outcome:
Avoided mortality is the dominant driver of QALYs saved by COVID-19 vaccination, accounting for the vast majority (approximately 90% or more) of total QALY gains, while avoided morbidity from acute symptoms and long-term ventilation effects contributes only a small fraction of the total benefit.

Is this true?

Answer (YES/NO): NO